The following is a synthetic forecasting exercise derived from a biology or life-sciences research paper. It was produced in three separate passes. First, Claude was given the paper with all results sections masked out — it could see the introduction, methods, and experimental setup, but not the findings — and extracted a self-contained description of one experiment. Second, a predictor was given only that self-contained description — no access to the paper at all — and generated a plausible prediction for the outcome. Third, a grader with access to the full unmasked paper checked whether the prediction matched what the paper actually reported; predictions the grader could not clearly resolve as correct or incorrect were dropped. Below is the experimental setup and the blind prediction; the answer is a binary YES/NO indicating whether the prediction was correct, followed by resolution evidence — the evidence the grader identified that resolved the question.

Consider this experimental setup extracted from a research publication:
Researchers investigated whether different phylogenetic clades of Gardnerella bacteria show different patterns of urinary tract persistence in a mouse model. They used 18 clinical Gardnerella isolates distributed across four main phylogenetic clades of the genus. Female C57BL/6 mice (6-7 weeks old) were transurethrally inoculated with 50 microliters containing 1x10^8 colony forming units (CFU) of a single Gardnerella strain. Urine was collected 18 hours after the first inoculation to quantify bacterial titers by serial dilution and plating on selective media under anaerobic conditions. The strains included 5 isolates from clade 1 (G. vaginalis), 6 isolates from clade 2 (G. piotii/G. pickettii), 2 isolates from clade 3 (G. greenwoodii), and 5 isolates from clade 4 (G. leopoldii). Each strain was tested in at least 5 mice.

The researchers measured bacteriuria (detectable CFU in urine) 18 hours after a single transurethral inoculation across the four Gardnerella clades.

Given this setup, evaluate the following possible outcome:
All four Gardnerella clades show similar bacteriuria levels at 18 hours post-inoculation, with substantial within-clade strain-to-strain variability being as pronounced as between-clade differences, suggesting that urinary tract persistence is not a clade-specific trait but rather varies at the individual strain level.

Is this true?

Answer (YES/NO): NO